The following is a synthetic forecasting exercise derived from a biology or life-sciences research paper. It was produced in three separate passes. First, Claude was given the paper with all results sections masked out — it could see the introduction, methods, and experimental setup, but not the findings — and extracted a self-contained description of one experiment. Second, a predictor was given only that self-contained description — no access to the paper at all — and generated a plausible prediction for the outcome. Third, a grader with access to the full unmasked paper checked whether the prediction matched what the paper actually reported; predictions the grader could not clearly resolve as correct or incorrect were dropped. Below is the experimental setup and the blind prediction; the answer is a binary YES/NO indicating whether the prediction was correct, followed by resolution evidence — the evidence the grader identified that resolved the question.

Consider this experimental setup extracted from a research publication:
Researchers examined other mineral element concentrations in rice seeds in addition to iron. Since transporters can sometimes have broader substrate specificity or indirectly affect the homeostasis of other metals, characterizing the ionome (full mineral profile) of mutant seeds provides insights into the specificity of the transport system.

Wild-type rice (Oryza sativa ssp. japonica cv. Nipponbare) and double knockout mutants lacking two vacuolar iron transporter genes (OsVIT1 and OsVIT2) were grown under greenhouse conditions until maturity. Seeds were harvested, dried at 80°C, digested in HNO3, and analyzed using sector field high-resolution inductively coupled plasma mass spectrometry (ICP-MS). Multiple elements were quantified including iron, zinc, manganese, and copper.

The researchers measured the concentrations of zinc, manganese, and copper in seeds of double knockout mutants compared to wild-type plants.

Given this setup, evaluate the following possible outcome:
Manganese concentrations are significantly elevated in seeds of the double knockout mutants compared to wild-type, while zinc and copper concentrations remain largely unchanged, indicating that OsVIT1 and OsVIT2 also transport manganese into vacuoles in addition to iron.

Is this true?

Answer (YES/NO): NO